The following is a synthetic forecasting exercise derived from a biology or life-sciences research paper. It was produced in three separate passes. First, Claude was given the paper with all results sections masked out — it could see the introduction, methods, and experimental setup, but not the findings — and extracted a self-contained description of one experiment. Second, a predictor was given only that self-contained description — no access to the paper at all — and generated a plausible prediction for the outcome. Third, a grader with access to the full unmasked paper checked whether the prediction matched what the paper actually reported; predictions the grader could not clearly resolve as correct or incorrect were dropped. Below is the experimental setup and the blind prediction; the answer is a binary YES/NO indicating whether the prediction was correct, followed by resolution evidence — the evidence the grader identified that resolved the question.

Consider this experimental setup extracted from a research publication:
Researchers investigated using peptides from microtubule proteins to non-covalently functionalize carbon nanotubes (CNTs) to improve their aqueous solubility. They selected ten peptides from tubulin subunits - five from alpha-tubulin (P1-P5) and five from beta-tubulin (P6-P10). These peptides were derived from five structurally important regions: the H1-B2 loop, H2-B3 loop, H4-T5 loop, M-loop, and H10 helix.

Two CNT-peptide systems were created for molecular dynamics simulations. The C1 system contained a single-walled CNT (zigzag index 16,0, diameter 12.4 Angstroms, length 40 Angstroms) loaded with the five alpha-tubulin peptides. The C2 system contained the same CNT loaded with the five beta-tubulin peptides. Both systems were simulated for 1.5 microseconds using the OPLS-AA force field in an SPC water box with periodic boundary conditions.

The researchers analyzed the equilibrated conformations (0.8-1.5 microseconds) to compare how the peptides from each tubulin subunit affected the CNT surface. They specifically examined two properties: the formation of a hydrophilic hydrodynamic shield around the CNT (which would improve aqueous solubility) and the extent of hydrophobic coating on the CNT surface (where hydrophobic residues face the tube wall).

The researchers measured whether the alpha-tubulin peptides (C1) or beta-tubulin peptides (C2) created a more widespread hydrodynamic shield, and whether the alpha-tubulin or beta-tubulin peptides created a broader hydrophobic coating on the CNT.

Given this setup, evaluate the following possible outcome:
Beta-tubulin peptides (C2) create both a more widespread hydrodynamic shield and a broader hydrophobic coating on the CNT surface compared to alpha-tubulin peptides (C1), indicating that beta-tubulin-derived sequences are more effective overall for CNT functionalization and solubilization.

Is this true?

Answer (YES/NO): NO